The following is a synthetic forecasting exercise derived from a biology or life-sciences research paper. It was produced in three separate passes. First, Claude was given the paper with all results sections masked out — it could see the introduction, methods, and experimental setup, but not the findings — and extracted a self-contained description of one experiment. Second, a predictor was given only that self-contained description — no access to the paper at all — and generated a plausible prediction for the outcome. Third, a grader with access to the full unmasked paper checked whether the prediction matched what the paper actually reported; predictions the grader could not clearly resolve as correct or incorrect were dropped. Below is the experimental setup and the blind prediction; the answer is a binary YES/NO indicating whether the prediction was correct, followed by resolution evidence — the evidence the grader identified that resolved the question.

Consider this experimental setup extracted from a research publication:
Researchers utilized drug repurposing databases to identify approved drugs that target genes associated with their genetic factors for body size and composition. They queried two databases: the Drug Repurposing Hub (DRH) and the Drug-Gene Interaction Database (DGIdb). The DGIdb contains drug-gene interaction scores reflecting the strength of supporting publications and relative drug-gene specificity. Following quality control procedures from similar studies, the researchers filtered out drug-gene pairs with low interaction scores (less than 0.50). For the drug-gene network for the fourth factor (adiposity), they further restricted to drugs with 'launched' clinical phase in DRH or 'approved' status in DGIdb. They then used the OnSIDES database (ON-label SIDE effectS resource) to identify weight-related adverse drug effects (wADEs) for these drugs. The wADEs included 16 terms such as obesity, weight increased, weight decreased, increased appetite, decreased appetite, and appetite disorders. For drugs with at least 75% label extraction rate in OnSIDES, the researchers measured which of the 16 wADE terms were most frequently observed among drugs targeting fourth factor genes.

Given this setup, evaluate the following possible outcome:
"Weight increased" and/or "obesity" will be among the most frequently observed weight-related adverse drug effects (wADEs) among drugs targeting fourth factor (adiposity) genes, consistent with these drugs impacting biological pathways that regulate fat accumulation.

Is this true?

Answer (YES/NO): YES